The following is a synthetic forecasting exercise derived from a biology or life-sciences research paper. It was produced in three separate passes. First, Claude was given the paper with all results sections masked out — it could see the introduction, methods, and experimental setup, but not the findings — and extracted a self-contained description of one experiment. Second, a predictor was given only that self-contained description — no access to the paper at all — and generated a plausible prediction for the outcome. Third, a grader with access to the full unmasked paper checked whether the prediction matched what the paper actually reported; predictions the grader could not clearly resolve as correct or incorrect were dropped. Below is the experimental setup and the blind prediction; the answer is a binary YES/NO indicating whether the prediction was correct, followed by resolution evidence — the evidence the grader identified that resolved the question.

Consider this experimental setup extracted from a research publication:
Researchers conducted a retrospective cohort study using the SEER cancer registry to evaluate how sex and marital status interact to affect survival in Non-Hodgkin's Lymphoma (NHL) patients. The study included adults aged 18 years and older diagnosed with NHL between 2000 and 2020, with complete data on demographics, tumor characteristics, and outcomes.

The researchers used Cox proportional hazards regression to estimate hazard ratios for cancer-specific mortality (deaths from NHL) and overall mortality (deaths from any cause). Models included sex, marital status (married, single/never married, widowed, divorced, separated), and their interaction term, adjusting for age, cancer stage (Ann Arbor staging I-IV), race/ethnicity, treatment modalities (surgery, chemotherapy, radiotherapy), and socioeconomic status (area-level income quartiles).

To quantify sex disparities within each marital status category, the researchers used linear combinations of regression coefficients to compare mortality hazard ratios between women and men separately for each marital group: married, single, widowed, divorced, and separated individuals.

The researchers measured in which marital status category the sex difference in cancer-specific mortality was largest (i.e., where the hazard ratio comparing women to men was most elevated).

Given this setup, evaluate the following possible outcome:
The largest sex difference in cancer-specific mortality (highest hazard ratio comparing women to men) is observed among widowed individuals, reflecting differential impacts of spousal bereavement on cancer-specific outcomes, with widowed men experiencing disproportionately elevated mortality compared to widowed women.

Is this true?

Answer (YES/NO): NO